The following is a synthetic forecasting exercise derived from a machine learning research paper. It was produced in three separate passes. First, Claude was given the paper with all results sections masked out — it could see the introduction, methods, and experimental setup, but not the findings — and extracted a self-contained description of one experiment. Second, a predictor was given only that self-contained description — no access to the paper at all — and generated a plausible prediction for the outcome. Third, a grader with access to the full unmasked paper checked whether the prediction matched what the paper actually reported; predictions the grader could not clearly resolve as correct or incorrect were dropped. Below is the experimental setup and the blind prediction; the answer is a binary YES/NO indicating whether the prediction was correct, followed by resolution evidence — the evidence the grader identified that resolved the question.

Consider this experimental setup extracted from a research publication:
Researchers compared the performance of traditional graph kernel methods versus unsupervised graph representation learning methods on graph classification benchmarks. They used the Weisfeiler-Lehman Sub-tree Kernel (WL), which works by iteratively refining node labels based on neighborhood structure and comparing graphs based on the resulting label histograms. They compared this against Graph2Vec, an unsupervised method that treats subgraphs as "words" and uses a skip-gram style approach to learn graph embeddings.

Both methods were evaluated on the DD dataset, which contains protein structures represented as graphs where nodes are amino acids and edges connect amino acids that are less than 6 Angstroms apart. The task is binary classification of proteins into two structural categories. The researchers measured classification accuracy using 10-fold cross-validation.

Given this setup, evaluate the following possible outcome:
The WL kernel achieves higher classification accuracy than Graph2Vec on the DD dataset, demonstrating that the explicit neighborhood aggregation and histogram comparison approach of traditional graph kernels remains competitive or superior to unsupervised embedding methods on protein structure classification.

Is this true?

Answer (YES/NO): YES